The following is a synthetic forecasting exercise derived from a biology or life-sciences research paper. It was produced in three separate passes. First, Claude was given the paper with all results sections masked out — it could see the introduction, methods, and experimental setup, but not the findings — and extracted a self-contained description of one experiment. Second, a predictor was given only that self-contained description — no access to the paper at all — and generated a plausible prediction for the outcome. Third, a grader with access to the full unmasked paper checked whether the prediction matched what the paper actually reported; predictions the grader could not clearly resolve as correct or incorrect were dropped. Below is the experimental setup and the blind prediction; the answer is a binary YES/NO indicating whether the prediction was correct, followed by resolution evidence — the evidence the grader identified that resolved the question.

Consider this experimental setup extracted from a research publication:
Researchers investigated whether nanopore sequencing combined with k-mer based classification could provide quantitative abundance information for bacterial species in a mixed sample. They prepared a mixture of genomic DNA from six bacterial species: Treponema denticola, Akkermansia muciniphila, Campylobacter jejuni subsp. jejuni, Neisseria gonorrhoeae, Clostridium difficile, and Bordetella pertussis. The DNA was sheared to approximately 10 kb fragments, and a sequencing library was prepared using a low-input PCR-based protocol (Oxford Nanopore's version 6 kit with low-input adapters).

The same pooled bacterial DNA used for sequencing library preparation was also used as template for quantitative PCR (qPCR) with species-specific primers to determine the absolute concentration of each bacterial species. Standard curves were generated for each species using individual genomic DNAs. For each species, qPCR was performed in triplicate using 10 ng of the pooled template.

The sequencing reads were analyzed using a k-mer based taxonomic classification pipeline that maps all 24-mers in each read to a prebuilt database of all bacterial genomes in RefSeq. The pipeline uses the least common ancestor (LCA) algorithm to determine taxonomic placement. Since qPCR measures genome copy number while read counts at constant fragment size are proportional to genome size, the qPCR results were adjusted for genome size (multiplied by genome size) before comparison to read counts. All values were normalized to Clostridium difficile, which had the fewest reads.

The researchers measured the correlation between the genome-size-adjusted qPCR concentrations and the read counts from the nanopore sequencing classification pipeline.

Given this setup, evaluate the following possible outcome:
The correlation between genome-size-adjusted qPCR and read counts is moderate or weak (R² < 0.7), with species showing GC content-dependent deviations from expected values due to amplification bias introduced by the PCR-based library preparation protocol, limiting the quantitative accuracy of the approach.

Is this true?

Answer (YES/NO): NO